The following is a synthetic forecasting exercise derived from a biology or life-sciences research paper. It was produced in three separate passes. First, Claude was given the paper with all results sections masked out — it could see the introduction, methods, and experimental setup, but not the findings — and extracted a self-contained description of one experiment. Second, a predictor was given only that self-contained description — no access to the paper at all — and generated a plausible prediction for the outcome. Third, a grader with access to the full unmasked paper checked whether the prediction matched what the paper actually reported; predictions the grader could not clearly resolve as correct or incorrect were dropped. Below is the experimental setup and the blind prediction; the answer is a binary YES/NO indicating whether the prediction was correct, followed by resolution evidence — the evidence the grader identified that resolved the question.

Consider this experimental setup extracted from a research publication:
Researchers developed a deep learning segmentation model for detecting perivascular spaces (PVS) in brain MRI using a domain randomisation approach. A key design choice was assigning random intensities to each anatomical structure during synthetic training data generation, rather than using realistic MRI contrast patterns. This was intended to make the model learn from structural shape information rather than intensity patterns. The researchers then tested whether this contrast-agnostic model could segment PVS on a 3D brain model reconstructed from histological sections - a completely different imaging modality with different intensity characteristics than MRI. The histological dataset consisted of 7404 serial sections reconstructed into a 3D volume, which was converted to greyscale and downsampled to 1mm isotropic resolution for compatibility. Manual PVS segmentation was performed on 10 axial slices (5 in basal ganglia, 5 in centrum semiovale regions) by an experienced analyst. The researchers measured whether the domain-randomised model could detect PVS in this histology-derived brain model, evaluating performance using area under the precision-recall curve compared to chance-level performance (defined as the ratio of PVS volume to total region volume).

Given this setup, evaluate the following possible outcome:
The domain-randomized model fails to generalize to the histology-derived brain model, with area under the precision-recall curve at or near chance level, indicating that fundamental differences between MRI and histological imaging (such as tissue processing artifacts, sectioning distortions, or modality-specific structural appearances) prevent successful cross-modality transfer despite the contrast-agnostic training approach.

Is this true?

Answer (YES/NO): NO